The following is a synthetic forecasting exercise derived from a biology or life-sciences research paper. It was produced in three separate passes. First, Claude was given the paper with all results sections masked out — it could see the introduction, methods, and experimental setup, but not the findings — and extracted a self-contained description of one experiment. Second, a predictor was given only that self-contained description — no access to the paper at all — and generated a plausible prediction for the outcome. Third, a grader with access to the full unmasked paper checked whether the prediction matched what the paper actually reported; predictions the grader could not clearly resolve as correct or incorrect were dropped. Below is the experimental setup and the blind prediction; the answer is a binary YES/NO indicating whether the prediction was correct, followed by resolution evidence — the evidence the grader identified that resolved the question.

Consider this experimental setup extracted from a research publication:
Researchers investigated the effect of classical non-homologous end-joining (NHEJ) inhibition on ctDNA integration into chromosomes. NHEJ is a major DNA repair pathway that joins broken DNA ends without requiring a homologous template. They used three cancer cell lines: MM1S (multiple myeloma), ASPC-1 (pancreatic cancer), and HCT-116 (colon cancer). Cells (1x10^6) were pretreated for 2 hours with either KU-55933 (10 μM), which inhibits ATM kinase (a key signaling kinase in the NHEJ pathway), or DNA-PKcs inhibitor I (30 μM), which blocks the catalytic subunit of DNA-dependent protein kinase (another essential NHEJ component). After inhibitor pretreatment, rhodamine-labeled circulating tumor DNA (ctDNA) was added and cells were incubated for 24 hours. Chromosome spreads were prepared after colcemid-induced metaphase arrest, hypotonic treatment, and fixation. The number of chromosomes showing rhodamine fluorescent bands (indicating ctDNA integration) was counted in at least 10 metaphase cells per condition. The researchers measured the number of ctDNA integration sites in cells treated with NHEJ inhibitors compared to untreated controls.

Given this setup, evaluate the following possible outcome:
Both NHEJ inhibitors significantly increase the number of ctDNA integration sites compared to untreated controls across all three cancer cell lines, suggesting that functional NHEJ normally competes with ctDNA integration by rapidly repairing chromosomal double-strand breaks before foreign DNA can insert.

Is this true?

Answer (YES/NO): NO